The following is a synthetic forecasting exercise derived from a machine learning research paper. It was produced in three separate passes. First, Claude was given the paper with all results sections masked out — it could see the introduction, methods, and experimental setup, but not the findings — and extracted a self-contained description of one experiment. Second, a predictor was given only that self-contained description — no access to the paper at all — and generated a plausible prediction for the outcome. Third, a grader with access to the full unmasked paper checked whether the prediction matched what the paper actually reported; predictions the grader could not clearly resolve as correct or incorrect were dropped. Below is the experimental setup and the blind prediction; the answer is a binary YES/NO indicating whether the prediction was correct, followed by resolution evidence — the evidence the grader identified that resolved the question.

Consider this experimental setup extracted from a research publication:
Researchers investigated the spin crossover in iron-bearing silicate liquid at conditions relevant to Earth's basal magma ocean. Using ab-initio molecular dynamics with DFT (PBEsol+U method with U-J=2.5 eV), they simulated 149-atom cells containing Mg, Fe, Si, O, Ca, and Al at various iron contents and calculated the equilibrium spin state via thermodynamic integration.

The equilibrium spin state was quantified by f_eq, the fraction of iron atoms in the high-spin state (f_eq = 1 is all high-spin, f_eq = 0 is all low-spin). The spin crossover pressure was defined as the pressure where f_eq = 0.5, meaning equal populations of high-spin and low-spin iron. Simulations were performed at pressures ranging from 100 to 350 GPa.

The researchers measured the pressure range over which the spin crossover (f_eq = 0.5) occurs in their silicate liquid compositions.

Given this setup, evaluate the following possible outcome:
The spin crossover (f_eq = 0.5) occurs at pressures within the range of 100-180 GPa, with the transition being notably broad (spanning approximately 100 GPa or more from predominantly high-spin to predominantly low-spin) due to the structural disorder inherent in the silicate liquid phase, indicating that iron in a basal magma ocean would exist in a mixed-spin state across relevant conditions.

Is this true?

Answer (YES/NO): NO